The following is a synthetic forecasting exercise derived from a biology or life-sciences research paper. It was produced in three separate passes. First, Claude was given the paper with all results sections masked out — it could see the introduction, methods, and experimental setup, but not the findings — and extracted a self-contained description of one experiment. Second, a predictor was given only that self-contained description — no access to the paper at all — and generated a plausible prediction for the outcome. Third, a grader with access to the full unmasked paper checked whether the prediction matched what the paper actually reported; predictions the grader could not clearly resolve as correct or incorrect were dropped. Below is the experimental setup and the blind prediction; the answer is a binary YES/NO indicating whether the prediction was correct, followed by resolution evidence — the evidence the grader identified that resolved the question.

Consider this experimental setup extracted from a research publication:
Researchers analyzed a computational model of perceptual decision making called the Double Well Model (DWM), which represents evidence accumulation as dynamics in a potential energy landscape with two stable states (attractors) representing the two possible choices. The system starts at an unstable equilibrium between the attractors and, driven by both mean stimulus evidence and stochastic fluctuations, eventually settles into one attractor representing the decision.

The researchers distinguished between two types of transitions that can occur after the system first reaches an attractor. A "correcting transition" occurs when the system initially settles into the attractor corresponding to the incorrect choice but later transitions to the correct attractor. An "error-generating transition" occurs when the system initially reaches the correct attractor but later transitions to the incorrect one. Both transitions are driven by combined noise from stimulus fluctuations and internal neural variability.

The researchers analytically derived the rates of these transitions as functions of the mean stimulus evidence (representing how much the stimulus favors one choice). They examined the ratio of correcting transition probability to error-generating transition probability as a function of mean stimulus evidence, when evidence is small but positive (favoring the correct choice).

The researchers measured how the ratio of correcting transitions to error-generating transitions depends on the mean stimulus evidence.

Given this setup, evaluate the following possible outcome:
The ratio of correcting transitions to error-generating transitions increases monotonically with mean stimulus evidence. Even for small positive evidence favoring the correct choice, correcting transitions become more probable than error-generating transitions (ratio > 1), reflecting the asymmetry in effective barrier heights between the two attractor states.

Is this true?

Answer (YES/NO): YES